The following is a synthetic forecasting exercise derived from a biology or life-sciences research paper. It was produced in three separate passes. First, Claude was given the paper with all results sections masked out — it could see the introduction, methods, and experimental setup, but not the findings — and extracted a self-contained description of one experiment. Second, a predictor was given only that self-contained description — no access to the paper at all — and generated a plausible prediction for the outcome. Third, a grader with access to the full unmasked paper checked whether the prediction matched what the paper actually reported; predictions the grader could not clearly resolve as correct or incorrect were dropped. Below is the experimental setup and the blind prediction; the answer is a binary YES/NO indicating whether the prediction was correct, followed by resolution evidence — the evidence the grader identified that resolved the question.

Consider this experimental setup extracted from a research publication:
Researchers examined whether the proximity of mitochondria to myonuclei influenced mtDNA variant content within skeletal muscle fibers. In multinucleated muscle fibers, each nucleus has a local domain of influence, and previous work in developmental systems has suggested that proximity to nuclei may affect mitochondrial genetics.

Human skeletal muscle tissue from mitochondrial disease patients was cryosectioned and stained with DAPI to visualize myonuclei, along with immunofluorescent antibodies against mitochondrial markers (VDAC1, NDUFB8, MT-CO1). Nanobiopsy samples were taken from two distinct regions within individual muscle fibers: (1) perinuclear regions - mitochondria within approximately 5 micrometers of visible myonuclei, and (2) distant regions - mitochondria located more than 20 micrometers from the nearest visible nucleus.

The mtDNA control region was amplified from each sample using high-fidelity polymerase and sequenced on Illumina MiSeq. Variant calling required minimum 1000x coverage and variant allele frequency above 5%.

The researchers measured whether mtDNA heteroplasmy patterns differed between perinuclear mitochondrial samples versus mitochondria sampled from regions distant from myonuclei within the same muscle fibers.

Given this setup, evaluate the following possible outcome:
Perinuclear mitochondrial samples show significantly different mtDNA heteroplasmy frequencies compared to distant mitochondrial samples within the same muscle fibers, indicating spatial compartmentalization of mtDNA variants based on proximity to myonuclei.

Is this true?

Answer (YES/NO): NO